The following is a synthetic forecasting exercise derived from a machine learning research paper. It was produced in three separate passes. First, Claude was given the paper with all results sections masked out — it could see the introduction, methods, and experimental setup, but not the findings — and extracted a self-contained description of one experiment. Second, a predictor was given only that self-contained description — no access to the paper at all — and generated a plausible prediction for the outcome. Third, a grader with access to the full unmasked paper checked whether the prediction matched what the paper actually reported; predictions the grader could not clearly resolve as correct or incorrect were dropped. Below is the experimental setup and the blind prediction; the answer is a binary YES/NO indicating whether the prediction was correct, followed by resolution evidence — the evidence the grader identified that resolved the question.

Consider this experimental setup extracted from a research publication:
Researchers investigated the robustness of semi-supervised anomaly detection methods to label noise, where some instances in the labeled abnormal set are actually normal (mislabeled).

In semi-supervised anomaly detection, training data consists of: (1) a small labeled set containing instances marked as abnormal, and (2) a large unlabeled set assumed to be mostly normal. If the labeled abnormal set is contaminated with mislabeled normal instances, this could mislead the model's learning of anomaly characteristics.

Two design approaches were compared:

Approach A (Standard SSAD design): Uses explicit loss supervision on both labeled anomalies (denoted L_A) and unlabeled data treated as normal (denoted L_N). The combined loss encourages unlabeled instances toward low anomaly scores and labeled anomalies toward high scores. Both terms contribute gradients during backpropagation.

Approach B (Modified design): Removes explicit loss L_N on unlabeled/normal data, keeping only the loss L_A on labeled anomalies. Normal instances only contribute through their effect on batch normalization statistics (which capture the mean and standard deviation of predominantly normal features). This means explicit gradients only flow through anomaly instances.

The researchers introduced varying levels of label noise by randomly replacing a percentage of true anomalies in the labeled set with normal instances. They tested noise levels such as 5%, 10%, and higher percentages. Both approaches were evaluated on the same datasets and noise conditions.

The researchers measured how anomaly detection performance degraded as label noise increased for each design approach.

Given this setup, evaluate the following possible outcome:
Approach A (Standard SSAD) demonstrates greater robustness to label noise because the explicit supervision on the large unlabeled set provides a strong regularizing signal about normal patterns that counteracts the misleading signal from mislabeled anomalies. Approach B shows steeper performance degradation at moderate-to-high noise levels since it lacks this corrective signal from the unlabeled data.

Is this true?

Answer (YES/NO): NO